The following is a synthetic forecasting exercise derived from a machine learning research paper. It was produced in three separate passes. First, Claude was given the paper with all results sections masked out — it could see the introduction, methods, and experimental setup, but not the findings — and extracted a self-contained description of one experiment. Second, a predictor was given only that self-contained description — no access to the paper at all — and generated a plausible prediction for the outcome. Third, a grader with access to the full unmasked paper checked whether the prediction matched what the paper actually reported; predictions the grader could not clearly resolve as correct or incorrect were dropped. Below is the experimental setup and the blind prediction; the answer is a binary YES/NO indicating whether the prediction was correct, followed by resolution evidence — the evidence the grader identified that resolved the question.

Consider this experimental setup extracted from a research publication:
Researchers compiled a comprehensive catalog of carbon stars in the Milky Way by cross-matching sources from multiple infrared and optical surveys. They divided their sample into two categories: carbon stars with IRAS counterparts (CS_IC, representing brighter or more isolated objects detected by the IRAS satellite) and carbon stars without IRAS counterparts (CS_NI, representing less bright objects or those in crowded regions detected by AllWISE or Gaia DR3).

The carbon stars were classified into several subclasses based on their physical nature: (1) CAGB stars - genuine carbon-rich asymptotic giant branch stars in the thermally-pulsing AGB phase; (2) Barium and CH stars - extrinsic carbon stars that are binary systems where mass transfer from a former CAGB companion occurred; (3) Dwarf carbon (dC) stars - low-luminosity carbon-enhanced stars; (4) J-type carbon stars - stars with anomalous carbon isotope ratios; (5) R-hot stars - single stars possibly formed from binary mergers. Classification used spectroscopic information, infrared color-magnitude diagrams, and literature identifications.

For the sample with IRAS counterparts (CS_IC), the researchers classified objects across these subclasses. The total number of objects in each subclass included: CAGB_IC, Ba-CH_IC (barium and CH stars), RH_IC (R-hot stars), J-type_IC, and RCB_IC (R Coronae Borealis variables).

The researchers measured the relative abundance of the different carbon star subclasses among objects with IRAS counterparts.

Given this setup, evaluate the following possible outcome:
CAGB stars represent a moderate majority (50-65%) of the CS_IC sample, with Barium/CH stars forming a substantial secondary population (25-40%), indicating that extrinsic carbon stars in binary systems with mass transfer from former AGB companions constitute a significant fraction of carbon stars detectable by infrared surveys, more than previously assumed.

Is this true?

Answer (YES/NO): NO